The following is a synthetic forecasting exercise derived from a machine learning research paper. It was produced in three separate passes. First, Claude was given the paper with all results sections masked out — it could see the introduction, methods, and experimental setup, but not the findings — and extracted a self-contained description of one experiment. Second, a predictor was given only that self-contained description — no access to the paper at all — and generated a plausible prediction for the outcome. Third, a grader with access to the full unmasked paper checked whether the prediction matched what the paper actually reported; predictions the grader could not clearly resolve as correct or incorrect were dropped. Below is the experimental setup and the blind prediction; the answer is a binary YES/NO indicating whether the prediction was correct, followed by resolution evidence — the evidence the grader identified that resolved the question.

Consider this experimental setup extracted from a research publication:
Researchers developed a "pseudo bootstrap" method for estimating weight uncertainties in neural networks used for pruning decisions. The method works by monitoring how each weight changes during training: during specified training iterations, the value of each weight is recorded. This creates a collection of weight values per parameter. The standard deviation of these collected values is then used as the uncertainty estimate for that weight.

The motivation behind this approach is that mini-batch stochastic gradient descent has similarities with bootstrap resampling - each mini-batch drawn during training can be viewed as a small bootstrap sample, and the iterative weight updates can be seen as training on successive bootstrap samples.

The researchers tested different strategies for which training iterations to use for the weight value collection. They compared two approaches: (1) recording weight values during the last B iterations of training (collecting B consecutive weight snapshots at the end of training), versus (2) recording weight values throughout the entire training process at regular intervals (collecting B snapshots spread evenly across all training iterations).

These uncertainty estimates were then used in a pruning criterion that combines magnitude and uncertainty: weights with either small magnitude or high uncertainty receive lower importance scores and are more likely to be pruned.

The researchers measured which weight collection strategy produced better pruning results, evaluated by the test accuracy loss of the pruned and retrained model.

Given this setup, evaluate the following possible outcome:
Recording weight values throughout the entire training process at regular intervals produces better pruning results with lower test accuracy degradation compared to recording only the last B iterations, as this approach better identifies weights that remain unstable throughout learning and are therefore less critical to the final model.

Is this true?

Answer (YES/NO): NO